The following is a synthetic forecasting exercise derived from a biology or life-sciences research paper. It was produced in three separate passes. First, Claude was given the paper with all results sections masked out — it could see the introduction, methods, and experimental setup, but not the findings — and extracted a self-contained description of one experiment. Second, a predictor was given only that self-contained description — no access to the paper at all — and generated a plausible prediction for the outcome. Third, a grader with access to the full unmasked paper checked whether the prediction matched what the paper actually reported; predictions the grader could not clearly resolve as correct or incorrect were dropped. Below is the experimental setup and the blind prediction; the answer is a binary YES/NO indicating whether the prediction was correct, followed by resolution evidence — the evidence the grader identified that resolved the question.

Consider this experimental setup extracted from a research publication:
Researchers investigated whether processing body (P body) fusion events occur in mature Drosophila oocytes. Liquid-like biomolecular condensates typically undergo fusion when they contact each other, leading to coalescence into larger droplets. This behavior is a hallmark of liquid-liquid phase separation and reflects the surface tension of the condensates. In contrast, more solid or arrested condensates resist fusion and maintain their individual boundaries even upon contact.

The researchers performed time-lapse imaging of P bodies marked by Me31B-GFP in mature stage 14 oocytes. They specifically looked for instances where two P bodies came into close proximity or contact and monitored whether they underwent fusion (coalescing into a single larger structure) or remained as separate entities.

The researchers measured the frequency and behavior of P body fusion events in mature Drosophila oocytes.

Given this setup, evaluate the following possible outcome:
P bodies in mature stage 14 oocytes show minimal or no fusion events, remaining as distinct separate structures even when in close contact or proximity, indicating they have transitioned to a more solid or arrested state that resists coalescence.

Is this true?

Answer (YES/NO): NO